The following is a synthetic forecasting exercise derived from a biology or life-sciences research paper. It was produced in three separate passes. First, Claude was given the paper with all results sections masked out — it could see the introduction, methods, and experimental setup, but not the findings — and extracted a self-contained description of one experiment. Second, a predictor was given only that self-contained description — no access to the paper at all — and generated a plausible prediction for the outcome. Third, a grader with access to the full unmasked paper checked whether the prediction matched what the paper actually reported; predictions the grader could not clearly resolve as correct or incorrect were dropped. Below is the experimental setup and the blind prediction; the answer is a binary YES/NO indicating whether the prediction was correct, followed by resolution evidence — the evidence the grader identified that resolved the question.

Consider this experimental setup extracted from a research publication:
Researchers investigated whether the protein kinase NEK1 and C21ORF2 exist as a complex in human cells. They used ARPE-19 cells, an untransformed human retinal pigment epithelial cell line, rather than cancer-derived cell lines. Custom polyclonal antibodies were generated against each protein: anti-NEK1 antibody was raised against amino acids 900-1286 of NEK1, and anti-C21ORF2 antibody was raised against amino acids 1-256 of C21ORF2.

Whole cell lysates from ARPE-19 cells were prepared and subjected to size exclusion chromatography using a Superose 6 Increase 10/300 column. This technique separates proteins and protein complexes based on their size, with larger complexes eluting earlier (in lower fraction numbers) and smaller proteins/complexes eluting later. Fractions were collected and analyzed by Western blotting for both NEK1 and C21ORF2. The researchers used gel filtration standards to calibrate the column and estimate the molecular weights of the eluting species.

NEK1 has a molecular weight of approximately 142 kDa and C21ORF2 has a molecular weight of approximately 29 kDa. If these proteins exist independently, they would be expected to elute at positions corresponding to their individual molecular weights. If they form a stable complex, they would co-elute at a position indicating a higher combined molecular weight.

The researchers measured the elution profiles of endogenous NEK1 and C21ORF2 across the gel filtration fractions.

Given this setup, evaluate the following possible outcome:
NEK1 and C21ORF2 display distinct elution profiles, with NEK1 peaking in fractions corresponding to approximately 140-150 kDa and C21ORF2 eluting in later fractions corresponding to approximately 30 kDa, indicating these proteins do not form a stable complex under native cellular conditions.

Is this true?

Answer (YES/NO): NO